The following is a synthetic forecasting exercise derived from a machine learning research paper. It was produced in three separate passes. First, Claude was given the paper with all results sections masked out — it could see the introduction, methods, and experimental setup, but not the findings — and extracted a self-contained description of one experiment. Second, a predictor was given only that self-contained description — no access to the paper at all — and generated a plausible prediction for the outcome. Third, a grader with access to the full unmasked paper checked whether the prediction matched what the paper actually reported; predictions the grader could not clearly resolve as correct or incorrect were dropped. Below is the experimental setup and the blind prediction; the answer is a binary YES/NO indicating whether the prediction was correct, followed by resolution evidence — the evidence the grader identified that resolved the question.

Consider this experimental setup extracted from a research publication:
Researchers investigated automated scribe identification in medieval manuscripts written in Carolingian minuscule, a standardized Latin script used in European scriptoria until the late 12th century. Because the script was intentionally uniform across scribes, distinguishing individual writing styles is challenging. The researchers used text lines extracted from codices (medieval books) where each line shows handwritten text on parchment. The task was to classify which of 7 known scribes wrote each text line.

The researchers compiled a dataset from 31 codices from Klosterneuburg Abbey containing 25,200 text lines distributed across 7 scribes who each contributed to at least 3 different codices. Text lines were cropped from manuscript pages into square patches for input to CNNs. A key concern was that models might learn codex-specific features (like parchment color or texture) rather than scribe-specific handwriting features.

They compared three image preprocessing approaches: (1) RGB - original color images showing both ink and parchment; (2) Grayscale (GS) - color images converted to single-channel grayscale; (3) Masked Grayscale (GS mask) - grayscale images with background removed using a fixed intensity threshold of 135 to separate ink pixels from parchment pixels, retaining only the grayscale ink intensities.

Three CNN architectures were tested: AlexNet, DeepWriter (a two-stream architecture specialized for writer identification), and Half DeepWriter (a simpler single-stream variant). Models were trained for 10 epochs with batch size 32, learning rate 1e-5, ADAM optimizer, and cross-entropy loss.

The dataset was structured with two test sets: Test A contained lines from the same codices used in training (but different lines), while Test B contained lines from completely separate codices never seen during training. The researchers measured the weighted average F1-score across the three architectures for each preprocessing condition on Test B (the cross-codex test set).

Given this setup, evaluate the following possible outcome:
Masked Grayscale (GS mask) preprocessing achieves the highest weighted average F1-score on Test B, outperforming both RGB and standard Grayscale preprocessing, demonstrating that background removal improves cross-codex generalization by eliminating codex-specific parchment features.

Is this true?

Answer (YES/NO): YES